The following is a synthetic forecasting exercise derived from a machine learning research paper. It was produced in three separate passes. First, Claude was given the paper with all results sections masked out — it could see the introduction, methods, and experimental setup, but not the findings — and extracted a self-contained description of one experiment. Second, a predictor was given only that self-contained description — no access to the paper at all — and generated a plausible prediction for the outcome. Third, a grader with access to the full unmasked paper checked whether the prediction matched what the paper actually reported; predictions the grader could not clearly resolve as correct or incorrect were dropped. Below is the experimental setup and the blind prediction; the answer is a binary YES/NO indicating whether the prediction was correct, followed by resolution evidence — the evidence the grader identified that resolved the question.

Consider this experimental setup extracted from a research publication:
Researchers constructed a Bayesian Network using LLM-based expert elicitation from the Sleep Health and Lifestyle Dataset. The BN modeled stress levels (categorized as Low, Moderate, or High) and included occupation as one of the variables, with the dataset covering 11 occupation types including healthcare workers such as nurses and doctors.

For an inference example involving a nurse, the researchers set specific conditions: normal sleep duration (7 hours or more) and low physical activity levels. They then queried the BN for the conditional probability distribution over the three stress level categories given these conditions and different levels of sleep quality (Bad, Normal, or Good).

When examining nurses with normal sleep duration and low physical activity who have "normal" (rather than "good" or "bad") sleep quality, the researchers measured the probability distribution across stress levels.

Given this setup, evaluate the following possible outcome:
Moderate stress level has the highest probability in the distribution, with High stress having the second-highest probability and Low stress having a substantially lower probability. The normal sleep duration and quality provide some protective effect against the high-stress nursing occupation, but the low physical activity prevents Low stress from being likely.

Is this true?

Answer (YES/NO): YES